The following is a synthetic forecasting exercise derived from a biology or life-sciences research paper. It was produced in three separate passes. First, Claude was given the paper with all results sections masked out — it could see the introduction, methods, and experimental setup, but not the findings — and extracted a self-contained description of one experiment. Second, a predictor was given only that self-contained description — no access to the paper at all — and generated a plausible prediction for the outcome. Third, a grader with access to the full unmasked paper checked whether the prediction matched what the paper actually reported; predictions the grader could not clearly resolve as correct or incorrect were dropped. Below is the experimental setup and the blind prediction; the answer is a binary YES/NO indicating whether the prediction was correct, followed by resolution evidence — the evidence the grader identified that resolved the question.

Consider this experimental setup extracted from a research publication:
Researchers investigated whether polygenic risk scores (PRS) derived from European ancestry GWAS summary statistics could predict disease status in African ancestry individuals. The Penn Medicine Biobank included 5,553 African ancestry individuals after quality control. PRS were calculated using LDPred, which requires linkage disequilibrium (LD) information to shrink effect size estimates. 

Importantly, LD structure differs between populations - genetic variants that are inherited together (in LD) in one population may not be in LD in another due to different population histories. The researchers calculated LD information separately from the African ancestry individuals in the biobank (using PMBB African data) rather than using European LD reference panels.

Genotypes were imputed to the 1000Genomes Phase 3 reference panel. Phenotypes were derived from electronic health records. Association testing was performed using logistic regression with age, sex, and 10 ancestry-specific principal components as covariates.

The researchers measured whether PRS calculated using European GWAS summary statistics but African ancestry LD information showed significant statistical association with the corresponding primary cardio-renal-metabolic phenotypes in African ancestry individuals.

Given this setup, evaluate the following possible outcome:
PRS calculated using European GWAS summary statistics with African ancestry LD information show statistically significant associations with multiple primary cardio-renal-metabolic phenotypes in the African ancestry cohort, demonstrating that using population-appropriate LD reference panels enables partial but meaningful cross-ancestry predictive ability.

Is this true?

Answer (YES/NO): NO